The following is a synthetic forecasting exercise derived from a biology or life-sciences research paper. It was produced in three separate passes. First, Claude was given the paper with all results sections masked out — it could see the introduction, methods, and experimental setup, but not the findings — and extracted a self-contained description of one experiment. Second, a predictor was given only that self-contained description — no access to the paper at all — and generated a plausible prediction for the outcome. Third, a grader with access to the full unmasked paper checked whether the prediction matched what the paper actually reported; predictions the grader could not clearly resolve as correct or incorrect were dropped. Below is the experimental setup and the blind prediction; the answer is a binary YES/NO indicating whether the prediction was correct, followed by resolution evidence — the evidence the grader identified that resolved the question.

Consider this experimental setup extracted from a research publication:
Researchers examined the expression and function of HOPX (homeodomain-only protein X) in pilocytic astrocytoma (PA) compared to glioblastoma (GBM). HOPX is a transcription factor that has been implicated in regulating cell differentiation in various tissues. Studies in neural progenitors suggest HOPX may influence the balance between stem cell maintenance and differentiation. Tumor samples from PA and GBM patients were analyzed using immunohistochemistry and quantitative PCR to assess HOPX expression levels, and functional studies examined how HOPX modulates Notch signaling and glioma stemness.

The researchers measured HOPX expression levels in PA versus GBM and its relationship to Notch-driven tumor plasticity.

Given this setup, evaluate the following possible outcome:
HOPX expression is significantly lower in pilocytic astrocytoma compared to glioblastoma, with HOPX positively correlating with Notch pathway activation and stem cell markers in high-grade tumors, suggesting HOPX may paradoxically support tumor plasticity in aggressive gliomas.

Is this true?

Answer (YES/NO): NO